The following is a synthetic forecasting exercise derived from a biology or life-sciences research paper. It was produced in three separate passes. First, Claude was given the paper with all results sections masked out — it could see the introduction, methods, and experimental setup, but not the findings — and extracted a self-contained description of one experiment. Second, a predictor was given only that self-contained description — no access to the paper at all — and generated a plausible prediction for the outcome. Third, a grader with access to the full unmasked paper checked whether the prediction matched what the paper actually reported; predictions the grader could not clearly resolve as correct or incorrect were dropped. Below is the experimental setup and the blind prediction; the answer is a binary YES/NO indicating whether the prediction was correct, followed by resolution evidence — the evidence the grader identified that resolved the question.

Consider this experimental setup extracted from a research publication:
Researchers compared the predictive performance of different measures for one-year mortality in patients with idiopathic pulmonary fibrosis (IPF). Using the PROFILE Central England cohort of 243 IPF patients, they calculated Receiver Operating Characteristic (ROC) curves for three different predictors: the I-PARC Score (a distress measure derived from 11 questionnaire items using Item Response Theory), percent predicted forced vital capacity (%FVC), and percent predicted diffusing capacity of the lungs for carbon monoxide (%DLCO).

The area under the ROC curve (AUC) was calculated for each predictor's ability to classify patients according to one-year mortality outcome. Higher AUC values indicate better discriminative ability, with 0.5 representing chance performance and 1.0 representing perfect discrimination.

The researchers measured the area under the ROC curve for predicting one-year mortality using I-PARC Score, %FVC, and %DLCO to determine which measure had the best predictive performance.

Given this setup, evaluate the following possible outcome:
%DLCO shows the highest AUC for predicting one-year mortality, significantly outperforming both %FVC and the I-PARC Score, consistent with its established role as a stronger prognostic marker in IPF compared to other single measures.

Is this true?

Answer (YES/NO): NO